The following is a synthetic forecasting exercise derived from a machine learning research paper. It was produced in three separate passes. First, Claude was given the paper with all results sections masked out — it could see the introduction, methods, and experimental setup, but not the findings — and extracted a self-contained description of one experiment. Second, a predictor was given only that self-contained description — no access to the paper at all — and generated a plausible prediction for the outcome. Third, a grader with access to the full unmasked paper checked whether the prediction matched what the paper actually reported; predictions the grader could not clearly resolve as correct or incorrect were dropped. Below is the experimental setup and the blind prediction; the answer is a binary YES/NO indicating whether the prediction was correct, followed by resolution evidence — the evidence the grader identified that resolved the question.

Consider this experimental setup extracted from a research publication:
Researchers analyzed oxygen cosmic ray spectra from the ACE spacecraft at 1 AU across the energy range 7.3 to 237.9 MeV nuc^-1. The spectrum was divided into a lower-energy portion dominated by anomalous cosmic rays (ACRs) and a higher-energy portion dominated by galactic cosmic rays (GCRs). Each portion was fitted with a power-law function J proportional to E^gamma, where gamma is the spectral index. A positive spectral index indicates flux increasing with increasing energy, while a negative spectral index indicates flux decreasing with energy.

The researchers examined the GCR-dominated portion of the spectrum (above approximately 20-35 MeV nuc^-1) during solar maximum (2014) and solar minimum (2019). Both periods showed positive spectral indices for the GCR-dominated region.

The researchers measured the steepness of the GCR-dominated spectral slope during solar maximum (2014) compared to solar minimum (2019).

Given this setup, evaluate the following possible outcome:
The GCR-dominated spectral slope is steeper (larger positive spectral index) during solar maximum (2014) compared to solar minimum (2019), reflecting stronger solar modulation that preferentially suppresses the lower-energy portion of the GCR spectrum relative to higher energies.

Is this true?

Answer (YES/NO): YES